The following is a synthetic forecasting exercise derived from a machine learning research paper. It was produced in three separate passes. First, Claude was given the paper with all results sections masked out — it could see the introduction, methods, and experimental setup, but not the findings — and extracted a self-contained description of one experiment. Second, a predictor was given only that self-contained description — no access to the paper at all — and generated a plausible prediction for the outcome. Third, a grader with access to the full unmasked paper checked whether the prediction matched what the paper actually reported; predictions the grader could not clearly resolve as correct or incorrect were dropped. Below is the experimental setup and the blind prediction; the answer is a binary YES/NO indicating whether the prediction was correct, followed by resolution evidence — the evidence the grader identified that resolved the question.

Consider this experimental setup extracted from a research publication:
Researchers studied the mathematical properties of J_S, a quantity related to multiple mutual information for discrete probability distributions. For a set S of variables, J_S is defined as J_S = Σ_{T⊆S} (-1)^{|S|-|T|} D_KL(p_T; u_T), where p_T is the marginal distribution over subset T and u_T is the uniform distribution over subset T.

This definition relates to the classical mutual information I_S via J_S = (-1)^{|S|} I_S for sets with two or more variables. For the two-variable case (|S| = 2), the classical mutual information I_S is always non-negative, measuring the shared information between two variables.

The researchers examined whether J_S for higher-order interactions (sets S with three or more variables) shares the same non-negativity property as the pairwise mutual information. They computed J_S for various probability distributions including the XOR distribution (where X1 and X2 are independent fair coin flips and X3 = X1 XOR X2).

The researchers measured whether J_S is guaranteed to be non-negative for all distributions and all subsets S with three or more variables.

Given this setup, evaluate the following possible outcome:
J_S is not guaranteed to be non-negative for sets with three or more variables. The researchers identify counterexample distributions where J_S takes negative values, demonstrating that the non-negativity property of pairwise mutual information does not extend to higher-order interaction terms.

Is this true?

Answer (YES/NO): YES